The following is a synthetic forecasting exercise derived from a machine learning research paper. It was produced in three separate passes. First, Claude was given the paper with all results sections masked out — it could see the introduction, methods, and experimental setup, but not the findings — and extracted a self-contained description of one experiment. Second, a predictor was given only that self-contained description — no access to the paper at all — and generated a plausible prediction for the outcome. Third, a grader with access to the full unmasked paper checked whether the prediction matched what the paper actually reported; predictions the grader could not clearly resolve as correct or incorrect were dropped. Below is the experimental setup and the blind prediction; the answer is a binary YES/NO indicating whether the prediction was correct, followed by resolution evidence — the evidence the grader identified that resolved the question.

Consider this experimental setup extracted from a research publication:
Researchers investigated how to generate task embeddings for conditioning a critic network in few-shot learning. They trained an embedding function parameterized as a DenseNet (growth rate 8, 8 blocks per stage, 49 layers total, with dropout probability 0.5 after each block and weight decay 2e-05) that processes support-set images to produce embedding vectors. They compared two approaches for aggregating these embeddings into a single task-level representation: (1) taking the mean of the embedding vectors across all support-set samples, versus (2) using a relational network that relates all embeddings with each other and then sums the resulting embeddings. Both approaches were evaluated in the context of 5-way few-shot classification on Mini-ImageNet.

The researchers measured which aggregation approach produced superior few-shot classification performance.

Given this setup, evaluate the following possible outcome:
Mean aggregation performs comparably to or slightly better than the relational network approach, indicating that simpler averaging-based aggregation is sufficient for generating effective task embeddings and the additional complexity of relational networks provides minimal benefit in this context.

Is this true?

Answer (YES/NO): NO